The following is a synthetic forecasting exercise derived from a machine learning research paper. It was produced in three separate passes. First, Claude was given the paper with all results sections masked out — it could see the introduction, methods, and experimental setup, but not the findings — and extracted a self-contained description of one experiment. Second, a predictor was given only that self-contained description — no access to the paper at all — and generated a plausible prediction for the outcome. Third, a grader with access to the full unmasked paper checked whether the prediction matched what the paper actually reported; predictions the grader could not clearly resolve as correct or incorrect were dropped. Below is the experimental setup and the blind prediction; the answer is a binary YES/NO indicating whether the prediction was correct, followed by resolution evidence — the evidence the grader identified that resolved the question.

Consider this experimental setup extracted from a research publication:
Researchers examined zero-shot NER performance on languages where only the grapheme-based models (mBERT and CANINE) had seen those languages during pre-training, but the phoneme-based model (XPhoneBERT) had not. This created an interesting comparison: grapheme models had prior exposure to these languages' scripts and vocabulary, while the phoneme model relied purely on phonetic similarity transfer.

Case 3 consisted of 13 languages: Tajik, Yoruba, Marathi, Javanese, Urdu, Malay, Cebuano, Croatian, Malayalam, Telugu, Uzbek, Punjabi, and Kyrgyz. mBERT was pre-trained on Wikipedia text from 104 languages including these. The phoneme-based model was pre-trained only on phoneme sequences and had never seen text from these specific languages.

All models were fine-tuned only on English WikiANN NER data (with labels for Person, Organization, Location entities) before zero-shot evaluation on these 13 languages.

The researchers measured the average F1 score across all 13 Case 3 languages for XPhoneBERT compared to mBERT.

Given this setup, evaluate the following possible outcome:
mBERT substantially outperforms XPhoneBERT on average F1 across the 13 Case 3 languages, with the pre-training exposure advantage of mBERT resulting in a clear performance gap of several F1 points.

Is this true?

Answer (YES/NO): YES